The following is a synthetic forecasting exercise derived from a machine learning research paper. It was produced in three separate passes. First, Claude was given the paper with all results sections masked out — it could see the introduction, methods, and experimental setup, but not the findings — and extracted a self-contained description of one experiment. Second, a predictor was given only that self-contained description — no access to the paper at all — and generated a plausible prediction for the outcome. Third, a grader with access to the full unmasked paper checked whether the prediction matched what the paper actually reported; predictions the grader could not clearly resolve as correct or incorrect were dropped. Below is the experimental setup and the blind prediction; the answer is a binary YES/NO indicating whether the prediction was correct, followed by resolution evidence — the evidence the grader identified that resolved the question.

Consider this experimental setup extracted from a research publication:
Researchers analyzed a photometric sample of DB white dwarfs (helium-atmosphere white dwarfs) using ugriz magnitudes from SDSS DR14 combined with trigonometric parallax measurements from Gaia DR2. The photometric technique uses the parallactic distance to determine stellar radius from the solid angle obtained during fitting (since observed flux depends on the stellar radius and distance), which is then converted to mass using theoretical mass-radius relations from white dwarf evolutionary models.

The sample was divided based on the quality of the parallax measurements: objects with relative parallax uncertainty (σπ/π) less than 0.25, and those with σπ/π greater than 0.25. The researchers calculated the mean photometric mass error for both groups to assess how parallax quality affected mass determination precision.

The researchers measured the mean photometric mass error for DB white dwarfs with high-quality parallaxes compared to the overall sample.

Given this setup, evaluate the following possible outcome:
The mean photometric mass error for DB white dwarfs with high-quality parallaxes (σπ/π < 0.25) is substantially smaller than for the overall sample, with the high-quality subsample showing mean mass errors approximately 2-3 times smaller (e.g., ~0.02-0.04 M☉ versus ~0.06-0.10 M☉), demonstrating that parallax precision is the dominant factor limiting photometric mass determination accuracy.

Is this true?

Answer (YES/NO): NO